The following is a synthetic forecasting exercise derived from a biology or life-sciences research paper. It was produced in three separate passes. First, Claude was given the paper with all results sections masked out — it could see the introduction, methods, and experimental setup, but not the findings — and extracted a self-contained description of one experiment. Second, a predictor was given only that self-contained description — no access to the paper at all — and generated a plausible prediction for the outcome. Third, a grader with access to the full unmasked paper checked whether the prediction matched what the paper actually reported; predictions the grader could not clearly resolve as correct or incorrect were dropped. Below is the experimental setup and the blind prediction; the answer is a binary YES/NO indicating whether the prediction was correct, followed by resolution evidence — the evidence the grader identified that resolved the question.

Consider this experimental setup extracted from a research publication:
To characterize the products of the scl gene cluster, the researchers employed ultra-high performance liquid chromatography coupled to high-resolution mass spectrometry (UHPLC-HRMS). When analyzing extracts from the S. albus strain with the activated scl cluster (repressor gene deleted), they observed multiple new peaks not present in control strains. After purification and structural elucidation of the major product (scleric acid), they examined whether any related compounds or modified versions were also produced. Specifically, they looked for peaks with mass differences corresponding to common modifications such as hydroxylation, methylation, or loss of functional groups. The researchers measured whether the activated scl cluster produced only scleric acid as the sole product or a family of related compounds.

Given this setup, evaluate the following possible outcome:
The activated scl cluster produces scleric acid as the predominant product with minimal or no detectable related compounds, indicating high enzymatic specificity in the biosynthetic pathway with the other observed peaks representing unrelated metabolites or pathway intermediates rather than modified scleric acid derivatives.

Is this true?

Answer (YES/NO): YES